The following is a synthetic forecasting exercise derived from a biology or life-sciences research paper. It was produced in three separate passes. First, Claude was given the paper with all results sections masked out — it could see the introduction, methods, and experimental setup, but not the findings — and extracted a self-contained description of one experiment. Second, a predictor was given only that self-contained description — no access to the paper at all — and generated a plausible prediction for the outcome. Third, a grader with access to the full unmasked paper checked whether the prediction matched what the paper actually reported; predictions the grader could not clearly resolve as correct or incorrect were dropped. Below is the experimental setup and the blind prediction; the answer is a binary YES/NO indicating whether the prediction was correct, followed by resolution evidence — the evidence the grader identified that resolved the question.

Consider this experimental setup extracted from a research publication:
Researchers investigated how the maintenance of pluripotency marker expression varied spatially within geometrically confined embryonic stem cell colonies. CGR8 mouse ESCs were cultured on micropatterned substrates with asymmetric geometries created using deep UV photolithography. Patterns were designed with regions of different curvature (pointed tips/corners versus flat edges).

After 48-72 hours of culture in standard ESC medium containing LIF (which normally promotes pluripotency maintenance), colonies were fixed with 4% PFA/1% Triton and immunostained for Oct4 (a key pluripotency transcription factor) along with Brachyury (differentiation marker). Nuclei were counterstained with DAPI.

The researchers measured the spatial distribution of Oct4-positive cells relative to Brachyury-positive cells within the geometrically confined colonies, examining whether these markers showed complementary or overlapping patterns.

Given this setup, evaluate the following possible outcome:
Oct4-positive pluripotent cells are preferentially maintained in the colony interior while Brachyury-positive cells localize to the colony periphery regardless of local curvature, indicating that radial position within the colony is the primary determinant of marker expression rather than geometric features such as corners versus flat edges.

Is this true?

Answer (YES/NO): NO